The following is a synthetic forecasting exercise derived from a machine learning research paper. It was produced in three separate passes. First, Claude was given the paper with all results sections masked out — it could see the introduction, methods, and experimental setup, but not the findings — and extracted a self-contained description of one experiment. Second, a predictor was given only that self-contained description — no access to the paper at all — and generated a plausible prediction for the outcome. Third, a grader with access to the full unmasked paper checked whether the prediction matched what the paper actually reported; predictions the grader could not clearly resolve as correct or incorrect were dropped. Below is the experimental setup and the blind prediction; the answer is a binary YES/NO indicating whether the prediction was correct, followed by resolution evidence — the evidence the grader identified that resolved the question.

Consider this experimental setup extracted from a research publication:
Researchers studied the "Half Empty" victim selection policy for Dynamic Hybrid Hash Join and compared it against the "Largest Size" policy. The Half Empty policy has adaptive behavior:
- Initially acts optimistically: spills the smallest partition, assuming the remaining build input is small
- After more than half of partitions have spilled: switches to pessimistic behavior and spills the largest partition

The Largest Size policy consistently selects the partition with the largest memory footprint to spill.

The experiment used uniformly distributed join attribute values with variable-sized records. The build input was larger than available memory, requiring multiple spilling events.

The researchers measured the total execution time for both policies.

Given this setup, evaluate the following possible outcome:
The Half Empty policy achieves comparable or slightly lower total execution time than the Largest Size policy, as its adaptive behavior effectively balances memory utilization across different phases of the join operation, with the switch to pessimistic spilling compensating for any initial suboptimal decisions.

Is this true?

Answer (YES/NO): NO